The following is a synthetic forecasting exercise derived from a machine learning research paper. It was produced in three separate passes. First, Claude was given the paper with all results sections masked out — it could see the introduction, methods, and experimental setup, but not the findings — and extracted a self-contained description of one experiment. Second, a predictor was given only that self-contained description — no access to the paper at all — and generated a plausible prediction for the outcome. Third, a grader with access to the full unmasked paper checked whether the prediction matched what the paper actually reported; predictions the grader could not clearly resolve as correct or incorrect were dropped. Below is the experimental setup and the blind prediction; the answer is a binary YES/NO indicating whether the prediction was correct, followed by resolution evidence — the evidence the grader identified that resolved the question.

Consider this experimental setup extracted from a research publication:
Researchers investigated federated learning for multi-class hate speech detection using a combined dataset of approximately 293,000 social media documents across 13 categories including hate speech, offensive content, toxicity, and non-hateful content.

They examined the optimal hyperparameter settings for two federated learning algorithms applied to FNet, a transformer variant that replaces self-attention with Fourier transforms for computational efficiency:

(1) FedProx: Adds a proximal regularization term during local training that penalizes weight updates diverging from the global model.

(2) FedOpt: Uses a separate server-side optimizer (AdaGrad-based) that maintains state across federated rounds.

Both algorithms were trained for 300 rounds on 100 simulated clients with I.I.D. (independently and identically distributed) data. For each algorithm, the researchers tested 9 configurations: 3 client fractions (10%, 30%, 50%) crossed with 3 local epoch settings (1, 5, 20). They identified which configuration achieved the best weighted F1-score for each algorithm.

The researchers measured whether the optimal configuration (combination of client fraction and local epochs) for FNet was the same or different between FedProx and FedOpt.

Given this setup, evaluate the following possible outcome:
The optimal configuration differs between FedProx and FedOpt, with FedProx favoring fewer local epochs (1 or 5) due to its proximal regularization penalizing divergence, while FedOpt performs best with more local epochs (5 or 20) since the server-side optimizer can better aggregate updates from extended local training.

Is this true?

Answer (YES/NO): YES